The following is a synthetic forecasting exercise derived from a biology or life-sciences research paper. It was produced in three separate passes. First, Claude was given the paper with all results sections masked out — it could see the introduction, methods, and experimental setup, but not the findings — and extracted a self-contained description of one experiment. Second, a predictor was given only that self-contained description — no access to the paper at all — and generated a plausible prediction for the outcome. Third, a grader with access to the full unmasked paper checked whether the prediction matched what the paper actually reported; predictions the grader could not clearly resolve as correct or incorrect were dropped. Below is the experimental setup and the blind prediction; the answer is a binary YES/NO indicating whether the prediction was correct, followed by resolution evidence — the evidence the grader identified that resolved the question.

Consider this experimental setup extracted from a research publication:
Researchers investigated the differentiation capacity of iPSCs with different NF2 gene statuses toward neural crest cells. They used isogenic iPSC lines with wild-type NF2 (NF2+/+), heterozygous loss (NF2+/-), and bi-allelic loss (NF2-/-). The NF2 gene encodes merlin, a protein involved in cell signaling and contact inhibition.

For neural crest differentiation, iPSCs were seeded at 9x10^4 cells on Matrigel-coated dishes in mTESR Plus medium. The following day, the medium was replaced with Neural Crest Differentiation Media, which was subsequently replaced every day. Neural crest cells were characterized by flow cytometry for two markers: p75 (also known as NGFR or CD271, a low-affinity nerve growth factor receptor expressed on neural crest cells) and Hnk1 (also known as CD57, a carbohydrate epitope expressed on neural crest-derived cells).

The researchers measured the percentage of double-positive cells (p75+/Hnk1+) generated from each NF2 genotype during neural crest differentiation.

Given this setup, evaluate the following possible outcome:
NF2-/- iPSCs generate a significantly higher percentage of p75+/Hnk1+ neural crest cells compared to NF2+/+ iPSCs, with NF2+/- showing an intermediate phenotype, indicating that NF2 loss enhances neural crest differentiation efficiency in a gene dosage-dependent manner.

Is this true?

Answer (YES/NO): NO